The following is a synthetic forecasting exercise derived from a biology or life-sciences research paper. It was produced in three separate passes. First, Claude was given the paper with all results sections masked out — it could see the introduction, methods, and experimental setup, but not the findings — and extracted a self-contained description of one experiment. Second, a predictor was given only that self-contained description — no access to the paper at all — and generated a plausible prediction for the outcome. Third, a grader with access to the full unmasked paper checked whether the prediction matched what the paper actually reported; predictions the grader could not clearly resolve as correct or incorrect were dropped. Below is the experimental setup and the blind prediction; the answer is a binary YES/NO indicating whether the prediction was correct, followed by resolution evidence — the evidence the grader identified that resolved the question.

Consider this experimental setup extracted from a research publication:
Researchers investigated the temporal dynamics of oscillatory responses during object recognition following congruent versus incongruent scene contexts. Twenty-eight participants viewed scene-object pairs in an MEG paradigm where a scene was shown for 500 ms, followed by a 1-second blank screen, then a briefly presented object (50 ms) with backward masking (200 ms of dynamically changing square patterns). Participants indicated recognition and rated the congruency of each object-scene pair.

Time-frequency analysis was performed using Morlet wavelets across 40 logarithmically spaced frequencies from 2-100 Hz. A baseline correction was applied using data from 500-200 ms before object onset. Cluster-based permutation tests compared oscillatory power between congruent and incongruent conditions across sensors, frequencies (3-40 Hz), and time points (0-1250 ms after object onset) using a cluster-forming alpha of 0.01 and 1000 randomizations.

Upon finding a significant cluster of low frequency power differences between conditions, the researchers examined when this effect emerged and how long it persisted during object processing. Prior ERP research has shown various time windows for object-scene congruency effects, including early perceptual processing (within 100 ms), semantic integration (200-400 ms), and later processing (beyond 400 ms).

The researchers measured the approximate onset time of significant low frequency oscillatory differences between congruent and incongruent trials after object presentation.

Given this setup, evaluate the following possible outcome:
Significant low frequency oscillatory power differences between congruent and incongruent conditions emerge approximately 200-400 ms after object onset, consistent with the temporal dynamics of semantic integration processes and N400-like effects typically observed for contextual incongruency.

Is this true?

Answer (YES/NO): NO